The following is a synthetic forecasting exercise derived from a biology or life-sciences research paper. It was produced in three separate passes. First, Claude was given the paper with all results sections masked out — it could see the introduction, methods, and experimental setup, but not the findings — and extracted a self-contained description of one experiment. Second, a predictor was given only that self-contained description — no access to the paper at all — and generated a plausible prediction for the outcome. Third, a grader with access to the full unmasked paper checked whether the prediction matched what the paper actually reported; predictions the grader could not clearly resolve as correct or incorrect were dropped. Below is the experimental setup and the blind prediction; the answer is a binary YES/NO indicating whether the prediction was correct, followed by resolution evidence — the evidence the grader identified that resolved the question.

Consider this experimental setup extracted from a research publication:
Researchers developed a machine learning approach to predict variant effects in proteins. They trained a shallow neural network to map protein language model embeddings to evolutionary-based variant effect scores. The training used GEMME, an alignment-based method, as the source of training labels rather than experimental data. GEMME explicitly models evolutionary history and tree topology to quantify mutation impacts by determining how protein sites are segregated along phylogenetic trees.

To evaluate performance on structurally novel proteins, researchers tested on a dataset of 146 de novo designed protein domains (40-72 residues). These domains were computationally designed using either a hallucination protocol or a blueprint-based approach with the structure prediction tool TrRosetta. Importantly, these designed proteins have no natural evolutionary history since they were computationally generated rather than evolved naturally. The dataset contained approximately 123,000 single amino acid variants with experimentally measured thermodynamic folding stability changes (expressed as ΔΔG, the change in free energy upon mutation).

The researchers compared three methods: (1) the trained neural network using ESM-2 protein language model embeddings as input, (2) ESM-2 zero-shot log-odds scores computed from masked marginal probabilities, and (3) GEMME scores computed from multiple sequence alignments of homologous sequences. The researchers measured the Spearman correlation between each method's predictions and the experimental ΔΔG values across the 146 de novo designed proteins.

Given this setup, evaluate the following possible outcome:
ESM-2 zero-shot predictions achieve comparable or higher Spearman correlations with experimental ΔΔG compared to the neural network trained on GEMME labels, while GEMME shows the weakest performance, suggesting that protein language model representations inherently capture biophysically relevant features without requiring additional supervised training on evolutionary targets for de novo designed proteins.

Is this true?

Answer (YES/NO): NO